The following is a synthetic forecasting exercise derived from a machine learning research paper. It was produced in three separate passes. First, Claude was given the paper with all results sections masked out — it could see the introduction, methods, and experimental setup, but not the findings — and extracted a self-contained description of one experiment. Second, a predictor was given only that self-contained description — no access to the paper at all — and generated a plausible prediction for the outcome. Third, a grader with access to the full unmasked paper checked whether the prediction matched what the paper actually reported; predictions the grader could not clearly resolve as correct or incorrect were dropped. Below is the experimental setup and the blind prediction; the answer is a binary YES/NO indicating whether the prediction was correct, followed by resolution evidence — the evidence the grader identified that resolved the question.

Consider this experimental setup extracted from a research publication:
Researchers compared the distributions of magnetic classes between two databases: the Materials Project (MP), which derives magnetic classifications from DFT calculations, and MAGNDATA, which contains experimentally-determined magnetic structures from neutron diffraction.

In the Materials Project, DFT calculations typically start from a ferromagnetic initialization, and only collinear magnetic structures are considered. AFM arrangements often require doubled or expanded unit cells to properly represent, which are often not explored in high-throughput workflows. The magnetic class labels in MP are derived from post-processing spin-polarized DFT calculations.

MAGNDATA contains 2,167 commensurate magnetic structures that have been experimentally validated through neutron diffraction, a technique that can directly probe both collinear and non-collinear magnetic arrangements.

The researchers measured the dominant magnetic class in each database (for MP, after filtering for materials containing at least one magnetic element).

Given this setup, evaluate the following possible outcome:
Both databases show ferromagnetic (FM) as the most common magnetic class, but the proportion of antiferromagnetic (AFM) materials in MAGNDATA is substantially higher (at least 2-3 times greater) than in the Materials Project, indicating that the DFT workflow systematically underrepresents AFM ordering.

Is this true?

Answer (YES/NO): NO